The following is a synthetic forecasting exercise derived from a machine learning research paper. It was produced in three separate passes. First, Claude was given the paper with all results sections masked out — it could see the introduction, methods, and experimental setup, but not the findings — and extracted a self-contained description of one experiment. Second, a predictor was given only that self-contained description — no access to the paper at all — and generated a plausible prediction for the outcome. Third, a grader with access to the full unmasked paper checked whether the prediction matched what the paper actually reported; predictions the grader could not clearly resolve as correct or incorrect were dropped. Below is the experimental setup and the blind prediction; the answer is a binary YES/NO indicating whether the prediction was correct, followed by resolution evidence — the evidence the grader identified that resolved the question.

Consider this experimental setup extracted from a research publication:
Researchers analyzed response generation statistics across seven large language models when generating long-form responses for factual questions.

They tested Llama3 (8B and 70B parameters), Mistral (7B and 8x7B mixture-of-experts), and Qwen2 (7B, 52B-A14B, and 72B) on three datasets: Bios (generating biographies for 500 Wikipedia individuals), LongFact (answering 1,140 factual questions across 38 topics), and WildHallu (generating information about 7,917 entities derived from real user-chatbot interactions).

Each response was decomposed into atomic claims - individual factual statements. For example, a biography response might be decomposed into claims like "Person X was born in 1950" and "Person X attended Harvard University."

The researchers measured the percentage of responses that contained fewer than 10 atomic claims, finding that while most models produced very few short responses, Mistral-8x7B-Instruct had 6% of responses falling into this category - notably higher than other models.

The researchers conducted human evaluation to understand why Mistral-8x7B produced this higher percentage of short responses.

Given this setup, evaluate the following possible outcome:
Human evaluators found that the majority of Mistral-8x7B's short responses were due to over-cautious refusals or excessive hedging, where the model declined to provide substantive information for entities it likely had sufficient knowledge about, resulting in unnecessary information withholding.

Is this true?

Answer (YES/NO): NO